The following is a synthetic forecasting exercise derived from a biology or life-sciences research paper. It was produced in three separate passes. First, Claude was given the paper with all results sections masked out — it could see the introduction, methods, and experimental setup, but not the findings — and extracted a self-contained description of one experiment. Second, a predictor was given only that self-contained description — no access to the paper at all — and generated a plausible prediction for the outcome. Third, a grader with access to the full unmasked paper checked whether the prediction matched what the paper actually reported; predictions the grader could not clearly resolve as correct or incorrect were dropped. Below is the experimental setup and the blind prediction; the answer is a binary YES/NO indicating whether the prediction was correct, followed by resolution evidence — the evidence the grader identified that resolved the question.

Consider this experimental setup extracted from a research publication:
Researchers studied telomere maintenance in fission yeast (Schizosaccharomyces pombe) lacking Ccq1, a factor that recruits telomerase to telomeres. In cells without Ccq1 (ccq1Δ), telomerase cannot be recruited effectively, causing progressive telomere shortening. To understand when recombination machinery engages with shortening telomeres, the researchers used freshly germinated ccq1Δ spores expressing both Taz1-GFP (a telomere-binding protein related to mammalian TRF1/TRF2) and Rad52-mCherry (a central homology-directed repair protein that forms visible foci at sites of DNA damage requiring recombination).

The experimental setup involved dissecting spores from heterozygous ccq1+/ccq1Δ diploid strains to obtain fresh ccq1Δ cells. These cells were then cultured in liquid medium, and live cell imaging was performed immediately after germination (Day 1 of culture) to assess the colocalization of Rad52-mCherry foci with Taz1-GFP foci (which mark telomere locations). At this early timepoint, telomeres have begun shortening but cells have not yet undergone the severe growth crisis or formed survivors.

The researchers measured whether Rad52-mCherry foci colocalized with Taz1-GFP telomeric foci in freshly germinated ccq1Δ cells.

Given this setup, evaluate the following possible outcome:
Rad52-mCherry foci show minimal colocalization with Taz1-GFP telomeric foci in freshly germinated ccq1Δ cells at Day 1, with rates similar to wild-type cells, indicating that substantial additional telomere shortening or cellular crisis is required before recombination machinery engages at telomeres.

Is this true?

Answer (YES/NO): NO